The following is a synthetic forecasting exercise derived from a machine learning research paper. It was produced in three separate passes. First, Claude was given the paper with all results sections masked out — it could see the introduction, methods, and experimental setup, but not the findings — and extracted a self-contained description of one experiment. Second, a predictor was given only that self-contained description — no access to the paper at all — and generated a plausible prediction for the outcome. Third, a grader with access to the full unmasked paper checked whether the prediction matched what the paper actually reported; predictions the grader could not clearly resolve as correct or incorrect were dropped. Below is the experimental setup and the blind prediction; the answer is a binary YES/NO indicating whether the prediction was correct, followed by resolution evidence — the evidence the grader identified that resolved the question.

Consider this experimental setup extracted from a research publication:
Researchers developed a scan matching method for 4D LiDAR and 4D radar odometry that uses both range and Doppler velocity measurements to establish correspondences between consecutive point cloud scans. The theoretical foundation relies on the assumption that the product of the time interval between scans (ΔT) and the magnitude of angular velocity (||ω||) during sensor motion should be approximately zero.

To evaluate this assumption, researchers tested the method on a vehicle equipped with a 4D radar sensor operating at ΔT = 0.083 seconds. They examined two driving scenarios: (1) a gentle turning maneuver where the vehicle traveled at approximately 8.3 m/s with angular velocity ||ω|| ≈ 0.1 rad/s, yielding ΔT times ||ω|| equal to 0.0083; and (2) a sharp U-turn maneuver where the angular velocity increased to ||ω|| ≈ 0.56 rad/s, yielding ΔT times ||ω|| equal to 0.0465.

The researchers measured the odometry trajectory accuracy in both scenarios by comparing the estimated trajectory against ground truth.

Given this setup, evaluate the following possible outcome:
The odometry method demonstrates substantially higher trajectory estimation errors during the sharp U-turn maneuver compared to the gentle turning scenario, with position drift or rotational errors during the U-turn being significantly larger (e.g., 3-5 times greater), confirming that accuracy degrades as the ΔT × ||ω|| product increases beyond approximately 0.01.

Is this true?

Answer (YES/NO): YES